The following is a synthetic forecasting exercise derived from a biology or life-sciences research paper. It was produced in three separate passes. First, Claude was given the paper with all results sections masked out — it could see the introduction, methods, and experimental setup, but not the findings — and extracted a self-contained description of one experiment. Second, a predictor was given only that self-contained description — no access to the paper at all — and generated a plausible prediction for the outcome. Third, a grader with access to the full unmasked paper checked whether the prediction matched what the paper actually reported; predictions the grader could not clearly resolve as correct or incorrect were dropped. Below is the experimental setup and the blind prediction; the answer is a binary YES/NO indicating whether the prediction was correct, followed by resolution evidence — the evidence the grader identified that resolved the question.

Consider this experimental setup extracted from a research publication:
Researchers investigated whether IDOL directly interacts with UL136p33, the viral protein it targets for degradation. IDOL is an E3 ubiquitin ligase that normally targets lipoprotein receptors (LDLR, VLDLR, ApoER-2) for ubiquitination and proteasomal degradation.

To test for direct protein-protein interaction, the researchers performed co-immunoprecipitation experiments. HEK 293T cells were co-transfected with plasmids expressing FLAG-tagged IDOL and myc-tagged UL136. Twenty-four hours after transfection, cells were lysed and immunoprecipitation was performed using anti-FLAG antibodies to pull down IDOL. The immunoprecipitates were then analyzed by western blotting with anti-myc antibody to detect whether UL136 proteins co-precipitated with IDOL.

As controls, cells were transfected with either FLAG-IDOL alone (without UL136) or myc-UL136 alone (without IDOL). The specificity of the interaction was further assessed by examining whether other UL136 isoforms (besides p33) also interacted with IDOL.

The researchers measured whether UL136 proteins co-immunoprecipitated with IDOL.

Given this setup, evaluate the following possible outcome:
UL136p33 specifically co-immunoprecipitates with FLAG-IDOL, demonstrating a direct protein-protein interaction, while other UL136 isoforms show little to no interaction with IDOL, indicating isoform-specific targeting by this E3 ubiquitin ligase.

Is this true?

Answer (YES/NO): YES